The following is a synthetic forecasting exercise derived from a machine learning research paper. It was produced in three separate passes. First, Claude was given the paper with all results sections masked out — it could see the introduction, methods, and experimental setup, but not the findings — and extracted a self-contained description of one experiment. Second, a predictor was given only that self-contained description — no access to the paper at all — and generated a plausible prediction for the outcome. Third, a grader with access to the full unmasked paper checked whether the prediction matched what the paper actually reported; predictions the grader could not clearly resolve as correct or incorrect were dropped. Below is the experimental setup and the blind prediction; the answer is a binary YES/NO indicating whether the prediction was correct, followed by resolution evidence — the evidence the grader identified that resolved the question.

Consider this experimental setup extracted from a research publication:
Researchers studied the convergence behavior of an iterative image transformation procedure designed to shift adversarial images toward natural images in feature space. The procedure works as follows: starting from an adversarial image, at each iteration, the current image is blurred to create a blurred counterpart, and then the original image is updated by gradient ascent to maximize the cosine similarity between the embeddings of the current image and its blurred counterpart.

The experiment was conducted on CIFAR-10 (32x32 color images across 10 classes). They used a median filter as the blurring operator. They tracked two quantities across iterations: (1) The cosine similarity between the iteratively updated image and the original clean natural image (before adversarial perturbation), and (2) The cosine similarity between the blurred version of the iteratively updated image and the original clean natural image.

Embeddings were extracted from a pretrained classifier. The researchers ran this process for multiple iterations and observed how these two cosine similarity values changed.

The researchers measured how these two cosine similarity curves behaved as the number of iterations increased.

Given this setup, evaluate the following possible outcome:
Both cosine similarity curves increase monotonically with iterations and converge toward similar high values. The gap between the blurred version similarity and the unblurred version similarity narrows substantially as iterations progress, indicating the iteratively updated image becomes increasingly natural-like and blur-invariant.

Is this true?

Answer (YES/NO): YES